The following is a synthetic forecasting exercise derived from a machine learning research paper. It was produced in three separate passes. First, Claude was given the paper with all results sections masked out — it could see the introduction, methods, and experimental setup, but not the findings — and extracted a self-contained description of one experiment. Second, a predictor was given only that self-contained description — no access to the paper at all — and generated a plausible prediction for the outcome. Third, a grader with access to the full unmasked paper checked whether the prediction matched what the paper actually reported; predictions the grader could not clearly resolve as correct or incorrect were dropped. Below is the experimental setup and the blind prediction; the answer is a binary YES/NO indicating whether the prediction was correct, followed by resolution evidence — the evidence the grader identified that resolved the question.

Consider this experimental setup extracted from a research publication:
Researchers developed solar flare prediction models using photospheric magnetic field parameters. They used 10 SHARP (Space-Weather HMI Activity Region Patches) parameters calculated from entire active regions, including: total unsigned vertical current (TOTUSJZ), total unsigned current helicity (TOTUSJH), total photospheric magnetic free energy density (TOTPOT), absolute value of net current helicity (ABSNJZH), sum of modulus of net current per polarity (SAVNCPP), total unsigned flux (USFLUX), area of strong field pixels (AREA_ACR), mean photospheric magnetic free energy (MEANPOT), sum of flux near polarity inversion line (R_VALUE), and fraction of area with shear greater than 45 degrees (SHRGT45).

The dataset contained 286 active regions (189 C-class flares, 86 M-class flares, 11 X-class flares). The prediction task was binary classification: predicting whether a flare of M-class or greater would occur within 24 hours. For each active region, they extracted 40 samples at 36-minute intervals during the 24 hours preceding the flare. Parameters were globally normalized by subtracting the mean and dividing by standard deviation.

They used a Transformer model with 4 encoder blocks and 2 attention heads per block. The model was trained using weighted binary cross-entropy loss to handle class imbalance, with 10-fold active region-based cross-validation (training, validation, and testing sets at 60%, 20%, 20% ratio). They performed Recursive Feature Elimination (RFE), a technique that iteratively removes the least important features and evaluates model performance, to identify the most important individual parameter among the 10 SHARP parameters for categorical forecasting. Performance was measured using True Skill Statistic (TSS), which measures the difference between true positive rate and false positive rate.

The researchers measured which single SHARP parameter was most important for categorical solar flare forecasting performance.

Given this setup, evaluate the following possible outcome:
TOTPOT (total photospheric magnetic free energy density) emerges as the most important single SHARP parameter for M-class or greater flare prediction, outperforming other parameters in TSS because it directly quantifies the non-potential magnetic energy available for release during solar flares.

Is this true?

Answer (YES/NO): NO